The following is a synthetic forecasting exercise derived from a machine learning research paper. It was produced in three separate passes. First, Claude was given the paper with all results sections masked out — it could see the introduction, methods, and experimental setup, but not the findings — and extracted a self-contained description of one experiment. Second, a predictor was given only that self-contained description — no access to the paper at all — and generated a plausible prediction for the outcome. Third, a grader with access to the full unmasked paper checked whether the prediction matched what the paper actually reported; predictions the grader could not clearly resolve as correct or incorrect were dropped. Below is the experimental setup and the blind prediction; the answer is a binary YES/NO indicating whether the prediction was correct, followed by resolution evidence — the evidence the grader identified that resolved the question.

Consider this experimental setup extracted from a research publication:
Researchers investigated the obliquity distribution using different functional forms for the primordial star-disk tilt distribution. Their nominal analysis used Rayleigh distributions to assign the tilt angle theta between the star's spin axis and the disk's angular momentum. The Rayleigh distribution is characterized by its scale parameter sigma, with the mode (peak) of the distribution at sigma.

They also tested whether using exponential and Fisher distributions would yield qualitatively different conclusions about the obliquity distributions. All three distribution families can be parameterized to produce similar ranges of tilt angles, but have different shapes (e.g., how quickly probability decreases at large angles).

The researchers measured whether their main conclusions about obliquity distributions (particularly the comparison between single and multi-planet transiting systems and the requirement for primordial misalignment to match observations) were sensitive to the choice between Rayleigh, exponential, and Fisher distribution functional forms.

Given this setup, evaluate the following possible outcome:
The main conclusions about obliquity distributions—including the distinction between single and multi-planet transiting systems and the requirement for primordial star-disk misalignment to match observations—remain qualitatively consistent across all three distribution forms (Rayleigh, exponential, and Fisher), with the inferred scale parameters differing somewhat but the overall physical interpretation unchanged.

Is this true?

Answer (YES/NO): YES